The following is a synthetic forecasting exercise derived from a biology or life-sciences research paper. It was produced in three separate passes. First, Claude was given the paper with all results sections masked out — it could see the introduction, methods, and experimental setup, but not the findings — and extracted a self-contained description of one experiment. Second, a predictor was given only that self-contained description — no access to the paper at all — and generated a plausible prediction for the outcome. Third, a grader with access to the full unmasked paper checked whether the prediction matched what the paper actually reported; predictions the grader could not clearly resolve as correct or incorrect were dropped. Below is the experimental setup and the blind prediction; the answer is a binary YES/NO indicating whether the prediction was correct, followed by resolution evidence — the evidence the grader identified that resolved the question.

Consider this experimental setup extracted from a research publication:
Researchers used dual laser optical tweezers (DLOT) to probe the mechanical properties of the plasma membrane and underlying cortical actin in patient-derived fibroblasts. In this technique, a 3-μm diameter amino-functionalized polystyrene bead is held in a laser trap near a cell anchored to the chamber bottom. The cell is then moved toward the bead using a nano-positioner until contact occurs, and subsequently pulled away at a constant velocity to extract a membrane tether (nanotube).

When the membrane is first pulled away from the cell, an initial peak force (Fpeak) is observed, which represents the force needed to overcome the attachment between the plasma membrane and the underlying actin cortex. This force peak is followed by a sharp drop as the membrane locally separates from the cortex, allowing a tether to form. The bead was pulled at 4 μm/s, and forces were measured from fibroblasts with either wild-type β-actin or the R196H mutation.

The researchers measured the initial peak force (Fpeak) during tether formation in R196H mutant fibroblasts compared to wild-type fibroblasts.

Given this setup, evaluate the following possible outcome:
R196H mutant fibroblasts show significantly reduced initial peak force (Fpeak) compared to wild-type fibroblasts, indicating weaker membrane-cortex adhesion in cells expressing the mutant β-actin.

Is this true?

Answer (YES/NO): YES